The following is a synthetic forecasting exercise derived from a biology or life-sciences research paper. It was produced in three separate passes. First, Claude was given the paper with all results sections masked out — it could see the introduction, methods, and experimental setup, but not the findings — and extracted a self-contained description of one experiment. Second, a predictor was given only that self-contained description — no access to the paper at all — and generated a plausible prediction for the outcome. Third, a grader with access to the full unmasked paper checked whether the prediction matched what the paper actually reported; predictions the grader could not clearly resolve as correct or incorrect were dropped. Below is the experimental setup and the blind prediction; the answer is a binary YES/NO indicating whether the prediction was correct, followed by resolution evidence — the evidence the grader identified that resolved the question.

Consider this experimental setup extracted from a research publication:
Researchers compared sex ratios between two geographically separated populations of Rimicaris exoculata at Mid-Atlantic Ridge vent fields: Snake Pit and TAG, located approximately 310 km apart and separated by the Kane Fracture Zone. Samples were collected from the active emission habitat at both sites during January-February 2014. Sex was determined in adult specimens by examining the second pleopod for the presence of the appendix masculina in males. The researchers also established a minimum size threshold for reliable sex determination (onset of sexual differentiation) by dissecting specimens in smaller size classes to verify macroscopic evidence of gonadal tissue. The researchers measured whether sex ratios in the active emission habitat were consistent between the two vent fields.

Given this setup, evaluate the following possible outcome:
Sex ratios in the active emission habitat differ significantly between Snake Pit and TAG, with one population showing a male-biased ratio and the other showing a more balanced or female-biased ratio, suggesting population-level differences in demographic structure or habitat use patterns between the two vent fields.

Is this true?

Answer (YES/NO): NO